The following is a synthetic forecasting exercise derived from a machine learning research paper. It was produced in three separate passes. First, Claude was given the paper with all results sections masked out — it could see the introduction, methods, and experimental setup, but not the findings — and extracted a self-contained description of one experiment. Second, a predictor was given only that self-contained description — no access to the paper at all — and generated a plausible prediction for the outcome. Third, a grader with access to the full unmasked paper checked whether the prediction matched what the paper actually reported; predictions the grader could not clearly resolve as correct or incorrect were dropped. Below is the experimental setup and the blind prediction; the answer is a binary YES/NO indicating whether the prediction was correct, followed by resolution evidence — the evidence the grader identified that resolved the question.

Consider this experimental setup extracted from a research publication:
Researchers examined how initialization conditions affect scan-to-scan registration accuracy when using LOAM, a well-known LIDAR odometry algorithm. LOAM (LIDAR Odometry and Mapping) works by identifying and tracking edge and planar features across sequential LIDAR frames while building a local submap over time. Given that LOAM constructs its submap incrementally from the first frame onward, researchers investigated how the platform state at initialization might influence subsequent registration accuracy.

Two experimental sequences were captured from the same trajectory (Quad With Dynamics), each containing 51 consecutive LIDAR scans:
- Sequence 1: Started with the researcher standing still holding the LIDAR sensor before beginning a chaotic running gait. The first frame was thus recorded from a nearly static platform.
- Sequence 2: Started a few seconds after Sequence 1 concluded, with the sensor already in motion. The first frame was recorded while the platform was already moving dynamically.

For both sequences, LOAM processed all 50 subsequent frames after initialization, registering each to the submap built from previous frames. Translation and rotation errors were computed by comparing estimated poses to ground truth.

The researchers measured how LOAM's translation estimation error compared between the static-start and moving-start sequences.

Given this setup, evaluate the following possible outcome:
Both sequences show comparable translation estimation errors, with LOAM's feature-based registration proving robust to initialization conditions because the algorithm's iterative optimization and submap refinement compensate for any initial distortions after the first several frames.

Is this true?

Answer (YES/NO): NO